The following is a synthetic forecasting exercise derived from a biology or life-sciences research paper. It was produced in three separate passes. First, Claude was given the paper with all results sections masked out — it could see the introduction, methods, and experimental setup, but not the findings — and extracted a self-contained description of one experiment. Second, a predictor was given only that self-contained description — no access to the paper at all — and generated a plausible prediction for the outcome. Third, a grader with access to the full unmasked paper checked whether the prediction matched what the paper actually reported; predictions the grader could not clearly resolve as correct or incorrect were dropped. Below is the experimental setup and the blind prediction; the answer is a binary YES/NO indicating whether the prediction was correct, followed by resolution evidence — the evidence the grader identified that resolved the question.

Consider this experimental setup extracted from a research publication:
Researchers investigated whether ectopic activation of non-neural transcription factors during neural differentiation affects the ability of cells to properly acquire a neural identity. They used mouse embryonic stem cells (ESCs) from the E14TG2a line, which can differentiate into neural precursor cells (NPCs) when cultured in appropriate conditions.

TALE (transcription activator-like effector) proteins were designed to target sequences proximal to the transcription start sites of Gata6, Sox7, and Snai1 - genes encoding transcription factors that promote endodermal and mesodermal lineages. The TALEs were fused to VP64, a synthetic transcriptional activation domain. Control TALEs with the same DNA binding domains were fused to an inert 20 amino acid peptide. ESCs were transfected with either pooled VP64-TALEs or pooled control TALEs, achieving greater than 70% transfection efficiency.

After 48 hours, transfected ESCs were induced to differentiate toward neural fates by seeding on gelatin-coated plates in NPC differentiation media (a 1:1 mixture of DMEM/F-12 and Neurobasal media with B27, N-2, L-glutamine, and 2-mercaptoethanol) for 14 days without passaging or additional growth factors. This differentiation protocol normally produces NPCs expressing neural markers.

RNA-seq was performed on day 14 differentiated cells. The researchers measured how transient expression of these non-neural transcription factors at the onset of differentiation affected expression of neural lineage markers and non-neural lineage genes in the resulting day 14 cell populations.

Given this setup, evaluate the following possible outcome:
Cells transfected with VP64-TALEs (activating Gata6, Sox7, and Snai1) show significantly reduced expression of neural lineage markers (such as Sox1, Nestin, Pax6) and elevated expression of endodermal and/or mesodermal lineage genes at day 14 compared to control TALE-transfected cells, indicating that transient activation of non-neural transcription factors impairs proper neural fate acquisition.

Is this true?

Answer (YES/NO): YES